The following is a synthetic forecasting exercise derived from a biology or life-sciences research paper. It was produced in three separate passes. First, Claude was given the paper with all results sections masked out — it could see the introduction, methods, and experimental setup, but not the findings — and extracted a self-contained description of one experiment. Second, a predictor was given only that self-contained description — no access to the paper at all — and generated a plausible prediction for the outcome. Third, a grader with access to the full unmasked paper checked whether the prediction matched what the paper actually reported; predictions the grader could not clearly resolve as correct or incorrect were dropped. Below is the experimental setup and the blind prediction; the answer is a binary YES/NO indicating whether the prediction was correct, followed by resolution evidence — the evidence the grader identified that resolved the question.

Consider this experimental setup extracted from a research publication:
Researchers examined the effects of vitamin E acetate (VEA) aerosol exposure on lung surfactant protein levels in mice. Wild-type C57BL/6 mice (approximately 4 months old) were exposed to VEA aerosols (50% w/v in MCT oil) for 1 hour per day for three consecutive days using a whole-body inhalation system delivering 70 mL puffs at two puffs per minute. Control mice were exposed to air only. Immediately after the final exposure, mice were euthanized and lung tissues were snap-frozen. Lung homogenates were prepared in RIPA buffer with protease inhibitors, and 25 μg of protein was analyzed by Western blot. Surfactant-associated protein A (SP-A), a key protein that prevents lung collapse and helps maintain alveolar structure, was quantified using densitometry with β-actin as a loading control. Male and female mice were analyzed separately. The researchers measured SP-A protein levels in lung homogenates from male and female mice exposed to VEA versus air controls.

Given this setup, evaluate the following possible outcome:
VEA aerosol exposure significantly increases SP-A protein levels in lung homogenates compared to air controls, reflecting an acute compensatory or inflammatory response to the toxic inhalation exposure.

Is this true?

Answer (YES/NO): NO